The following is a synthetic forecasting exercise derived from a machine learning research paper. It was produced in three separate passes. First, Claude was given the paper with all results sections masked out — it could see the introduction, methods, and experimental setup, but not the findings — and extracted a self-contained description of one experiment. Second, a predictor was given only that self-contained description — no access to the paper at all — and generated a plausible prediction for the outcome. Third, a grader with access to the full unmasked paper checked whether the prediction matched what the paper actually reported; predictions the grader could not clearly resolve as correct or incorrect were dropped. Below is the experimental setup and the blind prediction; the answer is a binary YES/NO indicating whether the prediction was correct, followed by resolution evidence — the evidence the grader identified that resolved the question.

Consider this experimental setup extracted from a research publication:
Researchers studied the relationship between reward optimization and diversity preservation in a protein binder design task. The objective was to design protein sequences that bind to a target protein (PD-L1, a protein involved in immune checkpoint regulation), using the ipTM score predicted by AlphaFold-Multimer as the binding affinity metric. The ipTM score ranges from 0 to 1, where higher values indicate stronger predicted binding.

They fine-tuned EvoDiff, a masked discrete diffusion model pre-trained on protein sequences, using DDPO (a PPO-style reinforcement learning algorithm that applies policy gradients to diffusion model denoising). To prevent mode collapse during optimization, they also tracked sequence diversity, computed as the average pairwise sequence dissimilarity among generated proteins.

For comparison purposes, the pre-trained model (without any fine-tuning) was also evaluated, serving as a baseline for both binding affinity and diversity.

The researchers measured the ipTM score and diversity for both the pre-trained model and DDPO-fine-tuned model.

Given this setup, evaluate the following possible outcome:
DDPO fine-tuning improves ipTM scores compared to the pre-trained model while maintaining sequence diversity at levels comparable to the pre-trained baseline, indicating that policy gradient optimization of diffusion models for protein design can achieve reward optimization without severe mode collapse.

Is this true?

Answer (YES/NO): NO